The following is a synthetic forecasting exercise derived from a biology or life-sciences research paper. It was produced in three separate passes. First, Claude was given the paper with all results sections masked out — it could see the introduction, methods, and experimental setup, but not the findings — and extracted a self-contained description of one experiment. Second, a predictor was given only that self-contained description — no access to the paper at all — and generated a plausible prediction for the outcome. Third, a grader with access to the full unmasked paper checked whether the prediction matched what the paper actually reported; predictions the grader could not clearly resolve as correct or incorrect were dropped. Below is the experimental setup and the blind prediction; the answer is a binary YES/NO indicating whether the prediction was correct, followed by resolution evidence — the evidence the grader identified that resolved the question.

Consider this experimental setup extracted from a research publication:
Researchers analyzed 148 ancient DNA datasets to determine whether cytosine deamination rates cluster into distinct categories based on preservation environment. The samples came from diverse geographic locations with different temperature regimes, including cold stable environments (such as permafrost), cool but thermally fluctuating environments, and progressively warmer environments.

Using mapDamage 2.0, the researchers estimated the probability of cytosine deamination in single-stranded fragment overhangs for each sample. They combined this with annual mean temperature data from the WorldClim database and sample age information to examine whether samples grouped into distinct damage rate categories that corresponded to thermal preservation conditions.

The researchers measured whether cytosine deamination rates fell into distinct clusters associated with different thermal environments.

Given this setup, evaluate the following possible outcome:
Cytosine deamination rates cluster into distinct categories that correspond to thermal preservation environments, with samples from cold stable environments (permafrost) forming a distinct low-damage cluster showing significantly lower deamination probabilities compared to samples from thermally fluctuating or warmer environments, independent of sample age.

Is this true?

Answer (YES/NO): NO